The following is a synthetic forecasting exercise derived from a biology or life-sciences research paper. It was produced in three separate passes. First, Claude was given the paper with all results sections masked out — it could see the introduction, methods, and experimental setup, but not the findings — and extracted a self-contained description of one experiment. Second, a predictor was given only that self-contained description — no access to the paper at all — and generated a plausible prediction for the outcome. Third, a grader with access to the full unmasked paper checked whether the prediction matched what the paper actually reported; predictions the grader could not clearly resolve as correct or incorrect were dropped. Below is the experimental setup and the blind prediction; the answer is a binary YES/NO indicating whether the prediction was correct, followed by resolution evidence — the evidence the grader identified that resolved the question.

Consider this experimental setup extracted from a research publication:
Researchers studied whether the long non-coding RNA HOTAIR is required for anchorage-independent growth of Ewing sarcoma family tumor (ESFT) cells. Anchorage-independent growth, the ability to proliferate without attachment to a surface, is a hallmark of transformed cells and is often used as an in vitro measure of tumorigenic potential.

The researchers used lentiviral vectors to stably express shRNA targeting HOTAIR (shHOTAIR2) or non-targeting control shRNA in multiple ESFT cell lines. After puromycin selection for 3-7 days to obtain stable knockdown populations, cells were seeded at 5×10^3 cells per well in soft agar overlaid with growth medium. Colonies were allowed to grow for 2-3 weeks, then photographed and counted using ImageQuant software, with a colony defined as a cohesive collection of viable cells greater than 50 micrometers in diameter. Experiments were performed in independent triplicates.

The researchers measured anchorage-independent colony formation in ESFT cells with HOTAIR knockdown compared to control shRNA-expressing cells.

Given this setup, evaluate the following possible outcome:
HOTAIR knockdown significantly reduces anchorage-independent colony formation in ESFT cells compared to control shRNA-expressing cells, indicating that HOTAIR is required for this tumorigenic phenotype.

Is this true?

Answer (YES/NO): YES